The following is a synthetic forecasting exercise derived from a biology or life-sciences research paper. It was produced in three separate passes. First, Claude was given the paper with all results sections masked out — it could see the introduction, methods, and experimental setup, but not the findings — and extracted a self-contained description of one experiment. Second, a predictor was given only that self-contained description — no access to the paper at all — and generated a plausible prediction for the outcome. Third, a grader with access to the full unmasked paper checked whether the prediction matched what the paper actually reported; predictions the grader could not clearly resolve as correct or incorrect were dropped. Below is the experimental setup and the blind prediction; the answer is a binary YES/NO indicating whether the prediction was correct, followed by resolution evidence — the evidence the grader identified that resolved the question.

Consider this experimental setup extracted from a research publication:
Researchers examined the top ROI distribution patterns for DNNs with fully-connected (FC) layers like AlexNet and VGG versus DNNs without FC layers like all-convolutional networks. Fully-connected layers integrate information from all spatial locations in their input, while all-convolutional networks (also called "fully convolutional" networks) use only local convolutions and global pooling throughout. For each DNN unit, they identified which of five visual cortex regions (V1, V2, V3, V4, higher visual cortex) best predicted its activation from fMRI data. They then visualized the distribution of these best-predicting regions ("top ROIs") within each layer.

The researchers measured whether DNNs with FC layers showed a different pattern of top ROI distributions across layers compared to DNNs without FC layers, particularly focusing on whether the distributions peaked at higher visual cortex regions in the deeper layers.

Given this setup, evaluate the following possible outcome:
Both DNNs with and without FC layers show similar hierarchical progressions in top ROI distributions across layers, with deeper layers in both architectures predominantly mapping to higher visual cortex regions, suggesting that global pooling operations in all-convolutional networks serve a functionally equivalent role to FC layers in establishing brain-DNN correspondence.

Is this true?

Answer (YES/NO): NO